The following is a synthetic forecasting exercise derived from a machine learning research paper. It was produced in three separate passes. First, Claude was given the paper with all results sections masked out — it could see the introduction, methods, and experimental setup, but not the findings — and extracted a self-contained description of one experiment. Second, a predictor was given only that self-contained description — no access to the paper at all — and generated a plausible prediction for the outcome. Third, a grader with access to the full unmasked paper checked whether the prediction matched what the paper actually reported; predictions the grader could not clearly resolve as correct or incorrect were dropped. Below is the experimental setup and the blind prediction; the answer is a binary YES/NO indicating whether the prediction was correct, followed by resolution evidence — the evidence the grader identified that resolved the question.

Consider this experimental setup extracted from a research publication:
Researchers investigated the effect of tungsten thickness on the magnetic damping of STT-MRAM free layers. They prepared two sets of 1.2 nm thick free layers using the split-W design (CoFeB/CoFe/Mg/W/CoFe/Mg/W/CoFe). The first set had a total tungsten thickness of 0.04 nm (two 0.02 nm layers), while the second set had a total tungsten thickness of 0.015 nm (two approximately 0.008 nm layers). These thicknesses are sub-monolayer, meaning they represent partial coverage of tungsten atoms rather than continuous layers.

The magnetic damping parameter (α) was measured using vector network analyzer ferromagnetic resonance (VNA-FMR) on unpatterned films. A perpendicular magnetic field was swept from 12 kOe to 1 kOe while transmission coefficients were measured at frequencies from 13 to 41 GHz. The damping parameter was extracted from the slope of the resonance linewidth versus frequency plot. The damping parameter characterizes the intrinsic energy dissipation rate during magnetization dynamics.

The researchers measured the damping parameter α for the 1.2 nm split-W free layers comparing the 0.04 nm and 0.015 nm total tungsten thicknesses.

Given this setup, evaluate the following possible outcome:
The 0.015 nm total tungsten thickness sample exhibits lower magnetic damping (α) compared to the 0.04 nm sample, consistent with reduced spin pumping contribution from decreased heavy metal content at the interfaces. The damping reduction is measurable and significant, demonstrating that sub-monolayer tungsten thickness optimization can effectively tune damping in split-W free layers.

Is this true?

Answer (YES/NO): YES